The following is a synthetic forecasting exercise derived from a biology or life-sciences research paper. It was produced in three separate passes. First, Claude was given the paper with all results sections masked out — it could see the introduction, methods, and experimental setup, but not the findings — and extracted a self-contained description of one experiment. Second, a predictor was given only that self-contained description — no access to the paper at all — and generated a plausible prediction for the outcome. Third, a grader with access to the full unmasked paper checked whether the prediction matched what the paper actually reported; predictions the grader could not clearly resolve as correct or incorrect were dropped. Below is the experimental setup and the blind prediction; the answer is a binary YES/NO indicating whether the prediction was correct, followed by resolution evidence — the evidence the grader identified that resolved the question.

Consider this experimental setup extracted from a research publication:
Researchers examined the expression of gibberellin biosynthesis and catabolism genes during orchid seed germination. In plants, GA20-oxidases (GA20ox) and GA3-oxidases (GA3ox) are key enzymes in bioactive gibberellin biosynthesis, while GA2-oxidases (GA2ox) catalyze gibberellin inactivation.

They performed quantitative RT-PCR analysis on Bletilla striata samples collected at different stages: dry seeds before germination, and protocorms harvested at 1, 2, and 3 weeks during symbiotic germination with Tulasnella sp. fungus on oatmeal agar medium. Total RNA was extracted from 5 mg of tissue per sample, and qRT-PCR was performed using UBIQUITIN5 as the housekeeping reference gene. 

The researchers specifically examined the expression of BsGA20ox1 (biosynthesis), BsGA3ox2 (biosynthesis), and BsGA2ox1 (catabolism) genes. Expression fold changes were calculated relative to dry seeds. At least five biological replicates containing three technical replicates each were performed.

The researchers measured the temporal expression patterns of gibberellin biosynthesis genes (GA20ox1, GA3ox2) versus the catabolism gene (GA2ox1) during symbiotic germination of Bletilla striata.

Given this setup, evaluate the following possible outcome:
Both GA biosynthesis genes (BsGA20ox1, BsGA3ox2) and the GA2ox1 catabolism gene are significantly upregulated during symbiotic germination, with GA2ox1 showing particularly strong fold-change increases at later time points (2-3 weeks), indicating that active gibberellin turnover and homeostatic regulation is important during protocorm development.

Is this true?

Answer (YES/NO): NO